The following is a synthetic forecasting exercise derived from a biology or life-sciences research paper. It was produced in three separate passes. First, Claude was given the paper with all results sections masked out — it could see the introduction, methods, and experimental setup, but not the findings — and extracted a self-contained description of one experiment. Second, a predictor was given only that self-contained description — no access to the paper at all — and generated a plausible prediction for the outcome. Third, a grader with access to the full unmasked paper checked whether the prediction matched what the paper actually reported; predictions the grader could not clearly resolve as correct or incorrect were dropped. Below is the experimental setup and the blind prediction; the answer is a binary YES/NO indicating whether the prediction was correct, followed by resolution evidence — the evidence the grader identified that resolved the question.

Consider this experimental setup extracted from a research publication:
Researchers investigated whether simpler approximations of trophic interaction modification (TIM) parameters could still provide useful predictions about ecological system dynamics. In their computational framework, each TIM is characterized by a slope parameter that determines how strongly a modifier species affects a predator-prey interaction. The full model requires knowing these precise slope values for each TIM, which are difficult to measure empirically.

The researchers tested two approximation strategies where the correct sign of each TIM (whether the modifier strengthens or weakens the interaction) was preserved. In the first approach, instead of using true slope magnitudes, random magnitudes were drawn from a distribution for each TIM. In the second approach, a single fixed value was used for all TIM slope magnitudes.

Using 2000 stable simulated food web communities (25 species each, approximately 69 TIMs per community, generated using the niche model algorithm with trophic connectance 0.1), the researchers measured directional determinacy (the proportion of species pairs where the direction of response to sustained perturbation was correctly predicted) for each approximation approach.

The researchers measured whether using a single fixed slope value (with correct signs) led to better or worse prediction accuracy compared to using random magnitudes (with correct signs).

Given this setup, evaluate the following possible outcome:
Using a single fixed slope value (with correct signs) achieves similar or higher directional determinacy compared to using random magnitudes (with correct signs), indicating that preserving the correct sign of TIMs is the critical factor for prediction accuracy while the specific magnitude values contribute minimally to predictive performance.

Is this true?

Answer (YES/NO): YES